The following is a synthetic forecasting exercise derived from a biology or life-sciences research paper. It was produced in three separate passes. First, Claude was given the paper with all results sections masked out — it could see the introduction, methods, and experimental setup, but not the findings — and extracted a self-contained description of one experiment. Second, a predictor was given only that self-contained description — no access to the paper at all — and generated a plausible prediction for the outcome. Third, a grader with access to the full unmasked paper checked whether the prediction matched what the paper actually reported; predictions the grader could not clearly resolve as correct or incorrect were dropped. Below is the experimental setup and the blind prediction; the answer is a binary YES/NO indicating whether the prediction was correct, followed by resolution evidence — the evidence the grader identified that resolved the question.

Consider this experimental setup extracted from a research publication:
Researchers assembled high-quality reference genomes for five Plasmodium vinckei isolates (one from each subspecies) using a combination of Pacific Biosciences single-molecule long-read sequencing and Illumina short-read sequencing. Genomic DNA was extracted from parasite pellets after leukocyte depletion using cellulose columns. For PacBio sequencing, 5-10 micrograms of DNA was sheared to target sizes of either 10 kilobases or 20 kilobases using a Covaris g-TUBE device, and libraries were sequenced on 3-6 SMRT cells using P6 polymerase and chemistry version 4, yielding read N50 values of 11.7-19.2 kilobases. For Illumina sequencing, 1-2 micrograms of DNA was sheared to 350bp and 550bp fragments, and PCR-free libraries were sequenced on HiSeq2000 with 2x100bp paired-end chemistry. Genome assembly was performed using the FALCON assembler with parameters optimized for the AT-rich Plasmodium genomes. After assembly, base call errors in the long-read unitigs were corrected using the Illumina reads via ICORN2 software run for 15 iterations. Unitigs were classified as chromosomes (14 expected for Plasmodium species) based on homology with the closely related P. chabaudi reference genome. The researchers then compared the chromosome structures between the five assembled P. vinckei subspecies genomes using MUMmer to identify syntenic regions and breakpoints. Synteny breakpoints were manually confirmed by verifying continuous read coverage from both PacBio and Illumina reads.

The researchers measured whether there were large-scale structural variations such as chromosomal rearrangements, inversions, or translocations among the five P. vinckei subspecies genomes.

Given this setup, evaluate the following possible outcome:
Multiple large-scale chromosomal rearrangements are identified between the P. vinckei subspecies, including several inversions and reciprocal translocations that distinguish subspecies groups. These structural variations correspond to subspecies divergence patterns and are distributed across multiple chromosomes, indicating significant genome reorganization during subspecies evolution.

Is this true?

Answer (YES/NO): NO